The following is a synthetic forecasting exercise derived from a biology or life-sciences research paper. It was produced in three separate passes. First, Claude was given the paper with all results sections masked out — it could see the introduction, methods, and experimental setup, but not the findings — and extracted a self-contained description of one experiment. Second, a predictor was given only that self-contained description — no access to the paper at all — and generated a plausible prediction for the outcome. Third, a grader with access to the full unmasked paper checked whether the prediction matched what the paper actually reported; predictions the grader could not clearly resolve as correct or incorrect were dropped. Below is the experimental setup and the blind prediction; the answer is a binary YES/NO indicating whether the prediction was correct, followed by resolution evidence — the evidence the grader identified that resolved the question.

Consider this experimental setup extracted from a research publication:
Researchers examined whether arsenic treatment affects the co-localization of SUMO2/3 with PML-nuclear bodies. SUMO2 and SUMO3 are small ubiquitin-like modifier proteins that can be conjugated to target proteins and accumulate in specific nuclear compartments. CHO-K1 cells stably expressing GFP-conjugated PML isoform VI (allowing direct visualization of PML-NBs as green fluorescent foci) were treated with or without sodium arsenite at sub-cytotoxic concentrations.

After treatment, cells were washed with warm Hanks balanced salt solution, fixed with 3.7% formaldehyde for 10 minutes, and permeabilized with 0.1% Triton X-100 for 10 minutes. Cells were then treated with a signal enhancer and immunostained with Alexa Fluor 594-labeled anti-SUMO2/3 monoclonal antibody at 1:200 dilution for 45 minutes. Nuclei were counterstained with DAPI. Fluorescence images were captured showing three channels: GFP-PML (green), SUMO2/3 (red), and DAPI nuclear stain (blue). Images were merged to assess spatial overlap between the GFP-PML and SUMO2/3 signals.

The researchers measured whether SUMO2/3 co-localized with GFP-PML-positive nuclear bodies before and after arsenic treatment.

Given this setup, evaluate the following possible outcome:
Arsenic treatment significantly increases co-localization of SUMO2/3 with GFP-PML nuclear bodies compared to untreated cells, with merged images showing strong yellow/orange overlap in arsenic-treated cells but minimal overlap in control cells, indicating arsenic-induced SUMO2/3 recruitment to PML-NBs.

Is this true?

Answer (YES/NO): NO